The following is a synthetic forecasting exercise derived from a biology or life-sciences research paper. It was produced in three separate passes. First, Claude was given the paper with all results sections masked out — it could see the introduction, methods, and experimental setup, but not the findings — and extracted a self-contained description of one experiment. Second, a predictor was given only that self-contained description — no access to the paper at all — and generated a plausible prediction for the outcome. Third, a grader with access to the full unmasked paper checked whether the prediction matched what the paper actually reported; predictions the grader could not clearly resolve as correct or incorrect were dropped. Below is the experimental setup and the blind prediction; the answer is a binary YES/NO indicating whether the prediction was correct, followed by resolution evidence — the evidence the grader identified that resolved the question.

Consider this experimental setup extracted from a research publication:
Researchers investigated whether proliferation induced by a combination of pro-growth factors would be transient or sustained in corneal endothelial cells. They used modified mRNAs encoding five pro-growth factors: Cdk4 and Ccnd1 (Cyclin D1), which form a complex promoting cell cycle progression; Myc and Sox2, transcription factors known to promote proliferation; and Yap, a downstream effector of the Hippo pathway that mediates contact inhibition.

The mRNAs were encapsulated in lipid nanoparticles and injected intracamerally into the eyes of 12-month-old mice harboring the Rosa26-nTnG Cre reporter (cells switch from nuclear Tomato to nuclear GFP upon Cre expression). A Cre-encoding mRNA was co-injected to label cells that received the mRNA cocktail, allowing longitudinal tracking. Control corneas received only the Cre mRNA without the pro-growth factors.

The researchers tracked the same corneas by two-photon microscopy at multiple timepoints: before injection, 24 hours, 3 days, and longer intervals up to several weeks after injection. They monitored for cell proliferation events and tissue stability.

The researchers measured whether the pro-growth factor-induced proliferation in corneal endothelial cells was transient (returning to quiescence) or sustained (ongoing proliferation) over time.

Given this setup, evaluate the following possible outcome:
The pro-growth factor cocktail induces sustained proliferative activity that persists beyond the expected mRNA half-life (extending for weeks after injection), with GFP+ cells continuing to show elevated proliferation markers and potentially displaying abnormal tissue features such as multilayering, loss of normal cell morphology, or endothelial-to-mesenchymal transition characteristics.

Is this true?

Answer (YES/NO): NO